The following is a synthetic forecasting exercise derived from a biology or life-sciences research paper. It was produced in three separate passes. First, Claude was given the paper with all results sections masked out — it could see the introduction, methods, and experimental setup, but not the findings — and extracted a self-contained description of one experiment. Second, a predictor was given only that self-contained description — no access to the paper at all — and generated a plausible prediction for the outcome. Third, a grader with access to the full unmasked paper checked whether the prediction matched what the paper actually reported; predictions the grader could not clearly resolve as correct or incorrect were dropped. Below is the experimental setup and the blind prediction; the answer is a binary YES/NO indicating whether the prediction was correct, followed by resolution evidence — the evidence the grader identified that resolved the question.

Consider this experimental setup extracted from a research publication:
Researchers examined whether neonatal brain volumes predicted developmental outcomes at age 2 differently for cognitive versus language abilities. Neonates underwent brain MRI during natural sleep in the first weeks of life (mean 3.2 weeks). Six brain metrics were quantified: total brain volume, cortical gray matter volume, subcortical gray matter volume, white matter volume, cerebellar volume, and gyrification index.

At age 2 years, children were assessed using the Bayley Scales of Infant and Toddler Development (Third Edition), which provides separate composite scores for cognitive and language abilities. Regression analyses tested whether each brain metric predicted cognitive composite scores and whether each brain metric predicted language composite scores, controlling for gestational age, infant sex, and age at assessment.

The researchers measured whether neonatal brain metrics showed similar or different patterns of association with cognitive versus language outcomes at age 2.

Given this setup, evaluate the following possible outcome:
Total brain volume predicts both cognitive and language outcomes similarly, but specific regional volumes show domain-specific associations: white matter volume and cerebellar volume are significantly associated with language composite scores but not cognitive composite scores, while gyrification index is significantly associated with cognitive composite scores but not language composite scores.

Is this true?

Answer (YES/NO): NO